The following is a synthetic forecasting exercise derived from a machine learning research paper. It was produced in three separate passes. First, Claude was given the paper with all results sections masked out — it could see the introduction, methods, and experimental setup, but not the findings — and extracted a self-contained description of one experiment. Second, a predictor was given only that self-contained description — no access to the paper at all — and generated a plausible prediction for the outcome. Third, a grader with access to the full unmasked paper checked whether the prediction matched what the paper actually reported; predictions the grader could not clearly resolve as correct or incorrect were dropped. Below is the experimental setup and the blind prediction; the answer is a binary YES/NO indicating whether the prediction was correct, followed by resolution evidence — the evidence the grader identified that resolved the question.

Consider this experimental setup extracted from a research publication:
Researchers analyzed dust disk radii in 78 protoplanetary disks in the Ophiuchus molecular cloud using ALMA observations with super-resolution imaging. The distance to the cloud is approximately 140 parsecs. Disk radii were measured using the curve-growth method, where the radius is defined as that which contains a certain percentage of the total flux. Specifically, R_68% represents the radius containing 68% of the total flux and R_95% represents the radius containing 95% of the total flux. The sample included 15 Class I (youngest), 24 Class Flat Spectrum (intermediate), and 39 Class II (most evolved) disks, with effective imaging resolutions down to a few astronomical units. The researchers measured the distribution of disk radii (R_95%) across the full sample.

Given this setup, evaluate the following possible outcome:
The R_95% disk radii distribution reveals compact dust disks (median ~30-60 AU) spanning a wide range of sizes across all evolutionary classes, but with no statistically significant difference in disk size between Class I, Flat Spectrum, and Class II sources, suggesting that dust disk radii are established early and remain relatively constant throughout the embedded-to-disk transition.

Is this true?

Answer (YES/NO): NO